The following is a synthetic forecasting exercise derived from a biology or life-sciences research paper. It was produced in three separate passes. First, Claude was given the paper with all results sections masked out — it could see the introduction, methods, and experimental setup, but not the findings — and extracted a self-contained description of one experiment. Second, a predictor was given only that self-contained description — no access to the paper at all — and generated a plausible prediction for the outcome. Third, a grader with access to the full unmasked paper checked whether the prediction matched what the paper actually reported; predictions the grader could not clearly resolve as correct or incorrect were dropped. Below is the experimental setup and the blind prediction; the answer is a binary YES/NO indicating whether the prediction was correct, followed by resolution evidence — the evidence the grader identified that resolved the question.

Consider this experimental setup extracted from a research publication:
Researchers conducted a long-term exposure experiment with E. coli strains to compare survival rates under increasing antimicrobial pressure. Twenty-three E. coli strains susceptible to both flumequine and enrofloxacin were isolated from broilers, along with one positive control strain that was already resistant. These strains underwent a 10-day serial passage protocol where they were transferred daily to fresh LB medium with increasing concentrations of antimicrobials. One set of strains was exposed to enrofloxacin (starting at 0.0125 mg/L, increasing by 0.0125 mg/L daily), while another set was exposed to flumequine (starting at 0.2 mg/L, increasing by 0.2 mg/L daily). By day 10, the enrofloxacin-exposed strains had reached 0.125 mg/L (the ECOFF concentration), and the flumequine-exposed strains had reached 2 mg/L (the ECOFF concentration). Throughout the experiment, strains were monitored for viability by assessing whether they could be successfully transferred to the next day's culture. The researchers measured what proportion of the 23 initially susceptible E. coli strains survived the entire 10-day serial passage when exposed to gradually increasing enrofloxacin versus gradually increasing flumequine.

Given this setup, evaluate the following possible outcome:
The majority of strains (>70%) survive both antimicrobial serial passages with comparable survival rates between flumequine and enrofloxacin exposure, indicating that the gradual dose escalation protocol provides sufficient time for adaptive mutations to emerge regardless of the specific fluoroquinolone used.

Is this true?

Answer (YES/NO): YES